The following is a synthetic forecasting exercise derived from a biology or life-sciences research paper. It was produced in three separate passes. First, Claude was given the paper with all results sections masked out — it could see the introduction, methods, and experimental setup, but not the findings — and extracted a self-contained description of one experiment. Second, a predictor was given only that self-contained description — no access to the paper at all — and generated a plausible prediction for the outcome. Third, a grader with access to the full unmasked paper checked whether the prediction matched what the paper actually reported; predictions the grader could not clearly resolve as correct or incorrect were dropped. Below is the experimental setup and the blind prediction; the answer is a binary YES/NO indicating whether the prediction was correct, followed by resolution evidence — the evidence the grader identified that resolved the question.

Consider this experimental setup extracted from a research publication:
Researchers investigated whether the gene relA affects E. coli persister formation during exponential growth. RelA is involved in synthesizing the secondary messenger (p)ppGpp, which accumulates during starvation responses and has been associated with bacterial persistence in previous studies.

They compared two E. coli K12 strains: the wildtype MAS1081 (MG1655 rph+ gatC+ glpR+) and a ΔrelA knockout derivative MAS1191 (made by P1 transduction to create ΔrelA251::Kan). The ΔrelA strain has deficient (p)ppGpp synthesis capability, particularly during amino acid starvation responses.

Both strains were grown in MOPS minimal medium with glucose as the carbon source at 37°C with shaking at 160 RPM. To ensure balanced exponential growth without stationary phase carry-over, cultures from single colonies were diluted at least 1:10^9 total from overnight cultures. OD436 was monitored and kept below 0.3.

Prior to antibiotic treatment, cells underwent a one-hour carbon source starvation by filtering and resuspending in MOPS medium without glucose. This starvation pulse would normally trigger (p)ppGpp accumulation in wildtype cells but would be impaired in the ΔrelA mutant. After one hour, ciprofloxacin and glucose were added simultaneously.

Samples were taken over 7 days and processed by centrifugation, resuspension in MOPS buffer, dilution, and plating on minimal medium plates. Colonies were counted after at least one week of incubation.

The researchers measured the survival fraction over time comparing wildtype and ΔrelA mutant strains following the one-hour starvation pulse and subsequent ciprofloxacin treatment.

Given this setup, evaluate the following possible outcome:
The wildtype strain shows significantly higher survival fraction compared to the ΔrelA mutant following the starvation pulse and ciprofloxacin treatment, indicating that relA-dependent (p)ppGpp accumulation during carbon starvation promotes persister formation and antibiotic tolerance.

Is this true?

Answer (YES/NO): NO